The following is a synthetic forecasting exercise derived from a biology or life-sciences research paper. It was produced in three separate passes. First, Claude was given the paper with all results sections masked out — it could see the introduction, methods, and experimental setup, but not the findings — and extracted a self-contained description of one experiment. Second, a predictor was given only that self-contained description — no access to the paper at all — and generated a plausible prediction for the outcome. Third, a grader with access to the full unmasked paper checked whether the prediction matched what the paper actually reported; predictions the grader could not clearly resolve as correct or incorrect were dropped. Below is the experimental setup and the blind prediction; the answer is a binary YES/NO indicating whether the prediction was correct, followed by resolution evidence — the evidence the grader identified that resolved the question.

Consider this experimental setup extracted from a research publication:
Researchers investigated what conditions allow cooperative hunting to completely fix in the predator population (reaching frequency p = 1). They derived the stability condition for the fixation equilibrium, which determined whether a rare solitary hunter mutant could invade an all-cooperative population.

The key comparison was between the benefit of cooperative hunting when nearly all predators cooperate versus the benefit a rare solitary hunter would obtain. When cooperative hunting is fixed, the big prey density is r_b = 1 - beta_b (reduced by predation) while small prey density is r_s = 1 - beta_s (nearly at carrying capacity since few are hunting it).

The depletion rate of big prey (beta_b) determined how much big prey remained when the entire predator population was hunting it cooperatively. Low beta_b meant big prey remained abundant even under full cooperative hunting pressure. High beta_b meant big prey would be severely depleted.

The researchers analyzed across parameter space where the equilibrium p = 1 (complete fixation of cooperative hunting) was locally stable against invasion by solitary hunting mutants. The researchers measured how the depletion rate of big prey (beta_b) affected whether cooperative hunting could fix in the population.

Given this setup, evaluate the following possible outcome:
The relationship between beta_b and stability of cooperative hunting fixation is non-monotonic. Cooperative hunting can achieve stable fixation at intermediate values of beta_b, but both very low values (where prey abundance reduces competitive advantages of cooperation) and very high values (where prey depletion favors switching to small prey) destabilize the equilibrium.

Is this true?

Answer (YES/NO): NO